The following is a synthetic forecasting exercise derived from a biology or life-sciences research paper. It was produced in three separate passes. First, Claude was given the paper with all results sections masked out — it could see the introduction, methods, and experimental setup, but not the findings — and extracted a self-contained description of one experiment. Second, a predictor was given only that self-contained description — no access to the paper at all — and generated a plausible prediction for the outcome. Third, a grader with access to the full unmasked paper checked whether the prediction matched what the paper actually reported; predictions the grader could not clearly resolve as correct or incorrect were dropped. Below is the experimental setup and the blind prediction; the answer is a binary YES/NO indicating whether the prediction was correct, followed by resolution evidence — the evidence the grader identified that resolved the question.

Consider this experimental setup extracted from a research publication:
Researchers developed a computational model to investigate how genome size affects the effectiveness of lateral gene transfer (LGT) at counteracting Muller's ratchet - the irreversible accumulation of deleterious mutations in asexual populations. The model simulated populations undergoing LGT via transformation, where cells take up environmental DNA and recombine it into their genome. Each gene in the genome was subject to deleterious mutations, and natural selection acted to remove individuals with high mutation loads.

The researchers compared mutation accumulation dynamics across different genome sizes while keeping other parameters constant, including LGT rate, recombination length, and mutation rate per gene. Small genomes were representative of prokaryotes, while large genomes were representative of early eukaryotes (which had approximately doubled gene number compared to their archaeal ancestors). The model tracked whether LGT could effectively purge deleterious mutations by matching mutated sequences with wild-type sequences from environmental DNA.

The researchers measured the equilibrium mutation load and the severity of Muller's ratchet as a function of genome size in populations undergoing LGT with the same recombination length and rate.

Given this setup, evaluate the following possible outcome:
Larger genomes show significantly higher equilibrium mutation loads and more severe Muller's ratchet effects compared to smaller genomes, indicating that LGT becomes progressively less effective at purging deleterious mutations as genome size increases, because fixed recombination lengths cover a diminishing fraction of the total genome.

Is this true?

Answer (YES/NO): YES